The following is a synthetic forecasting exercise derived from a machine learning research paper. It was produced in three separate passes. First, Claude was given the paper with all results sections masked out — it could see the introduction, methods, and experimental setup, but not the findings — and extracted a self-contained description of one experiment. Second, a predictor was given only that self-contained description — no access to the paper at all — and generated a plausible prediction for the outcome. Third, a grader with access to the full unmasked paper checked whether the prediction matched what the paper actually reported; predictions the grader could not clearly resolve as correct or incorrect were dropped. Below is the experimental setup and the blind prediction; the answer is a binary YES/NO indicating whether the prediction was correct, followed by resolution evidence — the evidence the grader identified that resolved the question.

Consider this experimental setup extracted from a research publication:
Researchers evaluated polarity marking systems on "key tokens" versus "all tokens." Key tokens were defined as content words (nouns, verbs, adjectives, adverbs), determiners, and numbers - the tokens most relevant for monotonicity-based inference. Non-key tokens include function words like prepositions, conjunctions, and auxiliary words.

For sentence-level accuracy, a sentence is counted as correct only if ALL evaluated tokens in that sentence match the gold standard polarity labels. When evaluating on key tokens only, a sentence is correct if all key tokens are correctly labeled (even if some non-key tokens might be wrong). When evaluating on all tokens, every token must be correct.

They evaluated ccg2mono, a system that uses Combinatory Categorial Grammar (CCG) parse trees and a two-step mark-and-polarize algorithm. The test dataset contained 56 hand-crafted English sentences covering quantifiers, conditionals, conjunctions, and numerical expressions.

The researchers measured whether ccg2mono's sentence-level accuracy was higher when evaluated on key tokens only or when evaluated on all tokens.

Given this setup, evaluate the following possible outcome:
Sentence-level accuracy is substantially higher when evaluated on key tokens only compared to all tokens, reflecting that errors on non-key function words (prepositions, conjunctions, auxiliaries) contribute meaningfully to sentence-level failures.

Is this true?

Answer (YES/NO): NO